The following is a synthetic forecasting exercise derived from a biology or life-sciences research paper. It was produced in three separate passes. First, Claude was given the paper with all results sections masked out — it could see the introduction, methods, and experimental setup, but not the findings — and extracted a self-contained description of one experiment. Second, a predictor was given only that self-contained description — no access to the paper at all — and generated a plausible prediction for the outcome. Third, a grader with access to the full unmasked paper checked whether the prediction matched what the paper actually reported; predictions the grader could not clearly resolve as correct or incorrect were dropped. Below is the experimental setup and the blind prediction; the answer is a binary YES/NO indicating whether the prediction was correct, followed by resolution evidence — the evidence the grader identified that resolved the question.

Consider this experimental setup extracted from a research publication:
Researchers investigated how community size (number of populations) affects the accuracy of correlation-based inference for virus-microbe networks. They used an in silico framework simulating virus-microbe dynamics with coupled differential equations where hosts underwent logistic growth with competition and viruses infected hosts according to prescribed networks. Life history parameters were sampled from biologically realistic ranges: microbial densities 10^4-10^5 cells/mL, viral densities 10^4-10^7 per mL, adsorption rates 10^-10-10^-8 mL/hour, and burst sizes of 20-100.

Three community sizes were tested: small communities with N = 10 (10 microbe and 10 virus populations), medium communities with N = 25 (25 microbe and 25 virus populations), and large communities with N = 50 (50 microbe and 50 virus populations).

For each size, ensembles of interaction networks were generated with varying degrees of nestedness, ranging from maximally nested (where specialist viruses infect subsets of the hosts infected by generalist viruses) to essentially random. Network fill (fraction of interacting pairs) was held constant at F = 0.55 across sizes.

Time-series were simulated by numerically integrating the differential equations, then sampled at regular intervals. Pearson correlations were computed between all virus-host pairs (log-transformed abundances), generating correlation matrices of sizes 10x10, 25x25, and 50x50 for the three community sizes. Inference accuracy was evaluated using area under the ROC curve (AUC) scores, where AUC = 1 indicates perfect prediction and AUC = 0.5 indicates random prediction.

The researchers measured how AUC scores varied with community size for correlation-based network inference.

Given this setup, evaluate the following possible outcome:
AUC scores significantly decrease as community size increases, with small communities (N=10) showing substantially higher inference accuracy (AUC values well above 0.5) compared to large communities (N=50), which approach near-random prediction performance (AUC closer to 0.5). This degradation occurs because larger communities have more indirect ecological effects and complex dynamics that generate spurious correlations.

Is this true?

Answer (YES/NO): NO